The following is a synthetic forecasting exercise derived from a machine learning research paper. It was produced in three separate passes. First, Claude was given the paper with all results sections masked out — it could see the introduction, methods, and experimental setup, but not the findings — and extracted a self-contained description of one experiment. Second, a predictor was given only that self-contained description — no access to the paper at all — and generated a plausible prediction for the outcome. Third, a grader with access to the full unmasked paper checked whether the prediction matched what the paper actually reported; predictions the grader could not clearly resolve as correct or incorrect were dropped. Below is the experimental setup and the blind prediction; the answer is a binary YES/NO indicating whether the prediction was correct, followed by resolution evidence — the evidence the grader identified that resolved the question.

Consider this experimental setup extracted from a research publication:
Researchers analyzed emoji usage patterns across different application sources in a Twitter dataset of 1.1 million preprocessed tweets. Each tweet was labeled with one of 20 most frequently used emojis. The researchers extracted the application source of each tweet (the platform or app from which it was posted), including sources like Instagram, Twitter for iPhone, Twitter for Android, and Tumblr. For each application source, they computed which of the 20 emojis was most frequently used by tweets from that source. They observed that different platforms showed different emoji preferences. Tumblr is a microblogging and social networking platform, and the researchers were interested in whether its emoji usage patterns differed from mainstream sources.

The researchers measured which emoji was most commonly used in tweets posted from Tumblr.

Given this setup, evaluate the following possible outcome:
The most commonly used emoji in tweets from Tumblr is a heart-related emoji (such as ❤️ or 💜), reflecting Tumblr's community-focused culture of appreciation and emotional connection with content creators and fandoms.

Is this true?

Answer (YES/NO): NO